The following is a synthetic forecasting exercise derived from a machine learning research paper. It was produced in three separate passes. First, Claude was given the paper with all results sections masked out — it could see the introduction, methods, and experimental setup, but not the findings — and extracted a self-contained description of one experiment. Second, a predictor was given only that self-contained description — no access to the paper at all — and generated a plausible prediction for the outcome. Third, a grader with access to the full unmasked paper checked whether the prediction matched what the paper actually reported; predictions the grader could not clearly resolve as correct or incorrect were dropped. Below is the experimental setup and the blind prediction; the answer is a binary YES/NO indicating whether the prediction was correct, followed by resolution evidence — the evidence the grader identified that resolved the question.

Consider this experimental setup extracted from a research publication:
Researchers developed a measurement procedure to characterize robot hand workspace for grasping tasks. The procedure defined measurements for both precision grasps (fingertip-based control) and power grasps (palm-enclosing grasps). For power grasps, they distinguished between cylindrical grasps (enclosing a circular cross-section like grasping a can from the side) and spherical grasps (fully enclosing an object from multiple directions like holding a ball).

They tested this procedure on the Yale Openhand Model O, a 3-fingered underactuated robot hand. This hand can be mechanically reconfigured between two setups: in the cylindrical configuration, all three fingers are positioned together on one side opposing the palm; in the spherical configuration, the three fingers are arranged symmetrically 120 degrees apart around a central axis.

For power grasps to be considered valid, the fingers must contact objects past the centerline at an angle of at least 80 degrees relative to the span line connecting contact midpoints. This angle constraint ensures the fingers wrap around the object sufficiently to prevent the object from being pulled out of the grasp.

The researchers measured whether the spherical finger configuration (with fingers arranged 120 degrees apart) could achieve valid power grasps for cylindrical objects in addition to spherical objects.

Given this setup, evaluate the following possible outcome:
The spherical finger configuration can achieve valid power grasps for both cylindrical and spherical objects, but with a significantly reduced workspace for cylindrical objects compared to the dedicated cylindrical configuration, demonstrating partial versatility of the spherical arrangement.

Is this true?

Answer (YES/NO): NO